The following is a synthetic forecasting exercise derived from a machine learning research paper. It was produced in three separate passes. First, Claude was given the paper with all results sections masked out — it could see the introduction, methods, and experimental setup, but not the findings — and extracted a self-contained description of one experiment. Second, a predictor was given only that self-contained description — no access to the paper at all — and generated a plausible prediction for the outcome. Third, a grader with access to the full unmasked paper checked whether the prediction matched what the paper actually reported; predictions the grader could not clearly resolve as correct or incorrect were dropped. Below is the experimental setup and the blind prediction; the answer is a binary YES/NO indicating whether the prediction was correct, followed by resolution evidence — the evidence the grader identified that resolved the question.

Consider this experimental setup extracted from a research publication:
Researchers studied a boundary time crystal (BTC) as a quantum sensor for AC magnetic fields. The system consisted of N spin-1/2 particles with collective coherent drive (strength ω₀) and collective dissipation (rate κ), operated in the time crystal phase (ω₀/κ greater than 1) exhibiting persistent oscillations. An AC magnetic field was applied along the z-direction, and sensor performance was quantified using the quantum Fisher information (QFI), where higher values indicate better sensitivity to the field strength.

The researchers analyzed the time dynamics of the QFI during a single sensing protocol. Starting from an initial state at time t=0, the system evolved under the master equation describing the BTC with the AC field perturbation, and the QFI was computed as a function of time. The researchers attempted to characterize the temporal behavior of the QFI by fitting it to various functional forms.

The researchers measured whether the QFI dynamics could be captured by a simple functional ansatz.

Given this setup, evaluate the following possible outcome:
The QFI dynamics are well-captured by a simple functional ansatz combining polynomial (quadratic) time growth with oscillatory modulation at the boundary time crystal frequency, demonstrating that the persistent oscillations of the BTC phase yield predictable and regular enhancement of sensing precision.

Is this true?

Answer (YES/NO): NO